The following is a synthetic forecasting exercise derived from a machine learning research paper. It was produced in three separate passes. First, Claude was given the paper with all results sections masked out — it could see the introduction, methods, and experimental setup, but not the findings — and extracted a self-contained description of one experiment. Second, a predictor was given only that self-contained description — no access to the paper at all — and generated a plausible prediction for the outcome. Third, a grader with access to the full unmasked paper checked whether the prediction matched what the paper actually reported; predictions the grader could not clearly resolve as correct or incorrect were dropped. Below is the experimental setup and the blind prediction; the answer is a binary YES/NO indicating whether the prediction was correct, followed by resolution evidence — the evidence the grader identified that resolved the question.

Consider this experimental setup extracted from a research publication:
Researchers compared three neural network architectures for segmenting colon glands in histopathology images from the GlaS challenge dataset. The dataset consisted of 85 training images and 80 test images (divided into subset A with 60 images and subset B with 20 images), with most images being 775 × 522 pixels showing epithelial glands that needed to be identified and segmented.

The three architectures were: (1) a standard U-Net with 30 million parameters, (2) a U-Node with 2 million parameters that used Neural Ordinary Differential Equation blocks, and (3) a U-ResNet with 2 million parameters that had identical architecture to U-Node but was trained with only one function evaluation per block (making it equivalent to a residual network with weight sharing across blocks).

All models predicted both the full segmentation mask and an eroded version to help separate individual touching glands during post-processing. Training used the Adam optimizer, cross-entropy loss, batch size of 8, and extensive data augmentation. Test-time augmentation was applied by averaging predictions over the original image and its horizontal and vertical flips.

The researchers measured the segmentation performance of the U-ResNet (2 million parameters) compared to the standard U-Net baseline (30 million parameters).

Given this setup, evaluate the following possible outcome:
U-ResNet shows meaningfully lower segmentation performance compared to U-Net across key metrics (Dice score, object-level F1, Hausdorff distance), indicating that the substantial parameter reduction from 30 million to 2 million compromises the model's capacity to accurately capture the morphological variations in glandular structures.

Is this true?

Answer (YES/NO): NO